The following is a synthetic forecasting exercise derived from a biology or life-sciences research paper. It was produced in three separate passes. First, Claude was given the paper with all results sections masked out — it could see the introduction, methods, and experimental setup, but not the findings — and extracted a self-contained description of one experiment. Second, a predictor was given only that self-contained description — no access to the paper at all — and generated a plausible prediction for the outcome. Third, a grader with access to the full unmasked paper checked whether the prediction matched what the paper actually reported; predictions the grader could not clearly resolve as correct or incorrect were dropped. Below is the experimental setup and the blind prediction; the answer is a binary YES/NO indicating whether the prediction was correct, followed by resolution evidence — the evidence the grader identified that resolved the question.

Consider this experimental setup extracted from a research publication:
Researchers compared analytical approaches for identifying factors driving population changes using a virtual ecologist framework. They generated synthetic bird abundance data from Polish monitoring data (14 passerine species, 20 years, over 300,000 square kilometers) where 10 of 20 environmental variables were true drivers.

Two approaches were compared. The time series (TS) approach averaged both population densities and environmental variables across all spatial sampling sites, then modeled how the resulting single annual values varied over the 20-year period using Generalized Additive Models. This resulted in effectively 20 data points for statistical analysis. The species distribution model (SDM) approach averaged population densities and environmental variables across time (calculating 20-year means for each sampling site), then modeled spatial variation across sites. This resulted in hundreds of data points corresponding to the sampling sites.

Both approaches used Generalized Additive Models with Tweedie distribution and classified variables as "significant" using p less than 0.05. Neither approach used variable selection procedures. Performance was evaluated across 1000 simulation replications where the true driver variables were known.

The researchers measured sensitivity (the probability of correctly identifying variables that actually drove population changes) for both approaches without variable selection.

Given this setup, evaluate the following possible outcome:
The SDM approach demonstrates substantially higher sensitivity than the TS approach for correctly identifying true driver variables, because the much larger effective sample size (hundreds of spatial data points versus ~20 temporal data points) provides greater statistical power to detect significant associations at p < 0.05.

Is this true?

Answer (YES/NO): YES